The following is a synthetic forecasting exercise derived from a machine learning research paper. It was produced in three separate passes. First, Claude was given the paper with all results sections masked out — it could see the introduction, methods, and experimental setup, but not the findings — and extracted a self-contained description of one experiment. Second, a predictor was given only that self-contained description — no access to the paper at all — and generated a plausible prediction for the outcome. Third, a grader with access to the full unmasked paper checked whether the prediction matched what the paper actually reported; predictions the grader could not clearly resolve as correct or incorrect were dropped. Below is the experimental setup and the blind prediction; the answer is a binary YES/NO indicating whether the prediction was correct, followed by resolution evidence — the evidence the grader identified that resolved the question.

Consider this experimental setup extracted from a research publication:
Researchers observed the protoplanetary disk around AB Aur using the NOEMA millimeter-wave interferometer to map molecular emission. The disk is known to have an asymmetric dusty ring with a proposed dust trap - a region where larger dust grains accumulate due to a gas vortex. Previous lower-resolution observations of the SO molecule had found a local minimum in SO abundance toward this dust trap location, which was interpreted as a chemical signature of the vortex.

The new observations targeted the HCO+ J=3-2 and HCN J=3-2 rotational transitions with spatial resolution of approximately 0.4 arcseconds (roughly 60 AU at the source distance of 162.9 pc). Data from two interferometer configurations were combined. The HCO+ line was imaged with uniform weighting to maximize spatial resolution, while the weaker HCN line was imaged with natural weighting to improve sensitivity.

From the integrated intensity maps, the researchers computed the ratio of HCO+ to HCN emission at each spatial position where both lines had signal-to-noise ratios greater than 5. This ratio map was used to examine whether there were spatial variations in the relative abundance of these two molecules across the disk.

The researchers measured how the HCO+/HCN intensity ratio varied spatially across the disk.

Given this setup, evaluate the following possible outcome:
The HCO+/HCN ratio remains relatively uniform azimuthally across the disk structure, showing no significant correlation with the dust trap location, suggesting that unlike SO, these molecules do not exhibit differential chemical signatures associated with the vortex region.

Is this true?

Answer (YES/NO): NO